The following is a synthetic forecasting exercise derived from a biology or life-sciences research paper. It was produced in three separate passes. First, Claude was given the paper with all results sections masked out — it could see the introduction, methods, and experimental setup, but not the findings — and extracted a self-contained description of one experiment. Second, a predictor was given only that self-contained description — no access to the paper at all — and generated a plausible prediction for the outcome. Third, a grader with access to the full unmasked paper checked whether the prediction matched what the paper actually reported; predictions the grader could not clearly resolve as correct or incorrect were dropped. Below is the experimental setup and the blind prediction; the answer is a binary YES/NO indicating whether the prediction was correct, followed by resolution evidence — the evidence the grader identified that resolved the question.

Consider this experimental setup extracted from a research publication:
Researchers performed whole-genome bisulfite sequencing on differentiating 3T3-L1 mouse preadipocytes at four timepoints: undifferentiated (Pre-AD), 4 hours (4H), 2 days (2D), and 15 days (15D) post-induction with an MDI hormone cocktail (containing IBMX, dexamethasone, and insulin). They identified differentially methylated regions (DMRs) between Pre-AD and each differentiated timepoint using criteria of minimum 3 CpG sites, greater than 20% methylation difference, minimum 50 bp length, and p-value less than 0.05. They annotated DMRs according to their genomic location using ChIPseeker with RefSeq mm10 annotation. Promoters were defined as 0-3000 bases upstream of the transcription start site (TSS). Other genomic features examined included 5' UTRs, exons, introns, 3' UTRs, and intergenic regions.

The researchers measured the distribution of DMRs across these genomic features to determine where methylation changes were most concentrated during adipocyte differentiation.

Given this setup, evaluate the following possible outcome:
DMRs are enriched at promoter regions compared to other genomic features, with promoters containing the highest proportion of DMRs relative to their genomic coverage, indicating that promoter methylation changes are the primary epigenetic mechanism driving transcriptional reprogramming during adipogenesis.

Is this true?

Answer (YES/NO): NO